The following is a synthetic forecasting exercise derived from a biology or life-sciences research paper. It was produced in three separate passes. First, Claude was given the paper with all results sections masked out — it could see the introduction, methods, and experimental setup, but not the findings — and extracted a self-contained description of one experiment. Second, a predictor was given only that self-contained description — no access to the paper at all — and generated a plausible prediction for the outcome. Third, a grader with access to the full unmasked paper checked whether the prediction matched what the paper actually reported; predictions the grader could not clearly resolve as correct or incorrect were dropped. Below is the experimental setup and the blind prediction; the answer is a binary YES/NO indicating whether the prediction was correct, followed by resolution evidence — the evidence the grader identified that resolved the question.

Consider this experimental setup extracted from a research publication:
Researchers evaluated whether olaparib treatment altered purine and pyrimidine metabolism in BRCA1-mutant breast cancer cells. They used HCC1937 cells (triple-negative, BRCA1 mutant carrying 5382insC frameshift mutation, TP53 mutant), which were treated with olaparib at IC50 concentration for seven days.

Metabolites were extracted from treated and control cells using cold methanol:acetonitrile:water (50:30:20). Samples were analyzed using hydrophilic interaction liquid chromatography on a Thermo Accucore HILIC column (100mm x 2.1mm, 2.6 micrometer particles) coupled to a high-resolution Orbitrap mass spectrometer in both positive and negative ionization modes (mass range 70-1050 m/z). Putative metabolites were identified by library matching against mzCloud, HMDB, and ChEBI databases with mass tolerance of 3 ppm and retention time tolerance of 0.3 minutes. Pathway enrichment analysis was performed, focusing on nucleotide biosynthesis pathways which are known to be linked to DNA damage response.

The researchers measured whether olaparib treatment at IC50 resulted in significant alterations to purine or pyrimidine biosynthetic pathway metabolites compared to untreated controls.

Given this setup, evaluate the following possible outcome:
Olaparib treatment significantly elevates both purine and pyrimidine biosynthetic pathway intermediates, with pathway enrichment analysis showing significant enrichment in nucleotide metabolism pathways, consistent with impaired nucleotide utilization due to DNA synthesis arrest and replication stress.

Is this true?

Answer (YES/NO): NO